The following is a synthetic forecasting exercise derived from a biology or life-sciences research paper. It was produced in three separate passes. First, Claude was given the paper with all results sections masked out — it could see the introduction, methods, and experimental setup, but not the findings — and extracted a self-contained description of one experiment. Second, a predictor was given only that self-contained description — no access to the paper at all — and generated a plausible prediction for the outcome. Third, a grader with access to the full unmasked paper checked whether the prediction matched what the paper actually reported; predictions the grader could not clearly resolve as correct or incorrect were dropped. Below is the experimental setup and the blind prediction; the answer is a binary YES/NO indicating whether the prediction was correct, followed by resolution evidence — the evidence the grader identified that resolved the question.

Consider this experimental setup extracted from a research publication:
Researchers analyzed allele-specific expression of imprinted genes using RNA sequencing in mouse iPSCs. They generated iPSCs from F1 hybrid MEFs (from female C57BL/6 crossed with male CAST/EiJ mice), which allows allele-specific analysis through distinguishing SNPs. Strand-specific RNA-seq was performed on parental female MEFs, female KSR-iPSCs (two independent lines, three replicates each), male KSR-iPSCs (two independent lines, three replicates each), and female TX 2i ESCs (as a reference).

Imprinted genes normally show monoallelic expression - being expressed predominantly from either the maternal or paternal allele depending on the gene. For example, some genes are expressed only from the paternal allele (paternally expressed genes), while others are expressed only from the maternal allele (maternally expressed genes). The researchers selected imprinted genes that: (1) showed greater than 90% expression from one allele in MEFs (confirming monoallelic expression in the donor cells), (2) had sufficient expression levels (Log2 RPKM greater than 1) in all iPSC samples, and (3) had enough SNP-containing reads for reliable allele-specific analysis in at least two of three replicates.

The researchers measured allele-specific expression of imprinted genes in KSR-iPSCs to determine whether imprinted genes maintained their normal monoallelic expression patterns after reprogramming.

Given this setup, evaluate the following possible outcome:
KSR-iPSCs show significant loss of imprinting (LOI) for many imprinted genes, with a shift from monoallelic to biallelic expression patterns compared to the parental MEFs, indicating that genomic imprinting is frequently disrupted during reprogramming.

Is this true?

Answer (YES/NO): YES